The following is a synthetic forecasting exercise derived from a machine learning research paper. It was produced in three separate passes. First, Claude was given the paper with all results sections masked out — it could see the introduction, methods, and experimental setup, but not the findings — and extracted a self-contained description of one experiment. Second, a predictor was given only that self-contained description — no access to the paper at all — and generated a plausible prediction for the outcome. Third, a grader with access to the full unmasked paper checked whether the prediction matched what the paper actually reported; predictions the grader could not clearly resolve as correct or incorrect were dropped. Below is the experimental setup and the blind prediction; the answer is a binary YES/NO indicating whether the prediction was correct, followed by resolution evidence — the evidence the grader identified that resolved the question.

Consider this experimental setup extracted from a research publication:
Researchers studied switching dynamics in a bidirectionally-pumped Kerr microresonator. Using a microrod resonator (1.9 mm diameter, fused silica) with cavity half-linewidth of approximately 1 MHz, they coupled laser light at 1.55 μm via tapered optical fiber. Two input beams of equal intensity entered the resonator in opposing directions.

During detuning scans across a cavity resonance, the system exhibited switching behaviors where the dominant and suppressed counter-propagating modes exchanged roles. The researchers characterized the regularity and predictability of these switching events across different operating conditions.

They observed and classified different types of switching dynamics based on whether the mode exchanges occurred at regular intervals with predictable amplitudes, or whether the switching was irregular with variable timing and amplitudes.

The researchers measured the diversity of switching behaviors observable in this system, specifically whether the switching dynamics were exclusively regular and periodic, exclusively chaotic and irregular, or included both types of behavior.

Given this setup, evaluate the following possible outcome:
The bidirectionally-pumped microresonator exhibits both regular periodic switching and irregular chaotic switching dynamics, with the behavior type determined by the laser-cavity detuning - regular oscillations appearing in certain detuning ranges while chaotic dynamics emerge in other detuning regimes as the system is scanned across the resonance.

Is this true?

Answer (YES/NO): YES